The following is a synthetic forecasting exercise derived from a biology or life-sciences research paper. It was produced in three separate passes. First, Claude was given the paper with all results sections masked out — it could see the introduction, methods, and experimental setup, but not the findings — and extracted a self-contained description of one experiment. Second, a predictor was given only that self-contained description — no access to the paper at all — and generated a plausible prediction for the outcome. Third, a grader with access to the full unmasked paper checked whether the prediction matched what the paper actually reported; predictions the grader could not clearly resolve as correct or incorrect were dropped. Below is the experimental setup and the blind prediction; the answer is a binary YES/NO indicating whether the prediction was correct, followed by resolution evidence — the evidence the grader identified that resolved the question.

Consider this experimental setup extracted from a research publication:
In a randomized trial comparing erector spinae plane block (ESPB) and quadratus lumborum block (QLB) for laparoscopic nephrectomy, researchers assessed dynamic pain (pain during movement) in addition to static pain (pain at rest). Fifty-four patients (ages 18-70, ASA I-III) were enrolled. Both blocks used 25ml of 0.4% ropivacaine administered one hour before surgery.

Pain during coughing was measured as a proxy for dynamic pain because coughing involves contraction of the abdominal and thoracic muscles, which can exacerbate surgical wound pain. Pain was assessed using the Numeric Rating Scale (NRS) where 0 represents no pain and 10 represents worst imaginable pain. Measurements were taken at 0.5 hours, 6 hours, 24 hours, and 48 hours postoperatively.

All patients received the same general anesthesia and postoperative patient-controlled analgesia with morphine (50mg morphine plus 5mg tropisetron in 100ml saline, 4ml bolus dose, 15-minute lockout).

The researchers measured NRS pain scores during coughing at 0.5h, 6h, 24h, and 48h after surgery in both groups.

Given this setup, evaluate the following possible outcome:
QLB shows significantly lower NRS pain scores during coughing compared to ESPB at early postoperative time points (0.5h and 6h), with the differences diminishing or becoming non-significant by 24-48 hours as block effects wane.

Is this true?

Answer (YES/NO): NO